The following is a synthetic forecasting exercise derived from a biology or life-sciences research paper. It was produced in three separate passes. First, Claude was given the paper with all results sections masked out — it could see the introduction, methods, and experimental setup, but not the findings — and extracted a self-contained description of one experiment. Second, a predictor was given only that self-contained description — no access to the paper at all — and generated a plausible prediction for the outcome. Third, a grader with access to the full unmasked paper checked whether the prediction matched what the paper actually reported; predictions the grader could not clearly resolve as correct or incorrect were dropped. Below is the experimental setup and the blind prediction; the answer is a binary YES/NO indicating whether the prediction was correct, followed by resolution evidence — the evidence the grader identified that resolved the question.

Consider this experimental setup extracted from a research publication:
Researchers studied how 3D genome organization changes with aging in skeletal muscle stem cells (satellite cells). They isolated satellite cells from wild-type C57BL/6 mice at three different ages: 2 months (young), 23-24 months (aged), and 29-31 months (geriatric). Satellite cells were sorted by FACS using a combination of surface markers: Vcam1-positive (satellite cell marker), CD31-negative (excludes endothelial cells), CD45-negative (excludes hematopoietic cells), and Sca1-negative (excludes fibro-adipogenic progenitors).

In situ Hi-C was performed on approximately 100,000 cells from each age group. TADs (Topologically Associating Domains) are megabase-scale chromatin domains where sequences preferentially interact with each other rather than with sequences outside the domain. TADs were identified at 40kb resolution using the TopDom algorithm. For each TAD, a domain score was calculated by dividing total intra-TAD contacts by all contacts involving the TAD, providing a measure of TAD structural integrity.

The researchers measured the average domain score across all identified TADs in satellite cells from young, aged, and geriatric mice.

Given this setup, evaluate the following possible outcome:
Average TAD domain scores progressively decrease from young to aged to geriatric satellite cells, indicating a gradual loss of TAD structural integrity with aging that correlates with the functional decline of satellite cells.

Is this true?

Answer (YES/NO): NO